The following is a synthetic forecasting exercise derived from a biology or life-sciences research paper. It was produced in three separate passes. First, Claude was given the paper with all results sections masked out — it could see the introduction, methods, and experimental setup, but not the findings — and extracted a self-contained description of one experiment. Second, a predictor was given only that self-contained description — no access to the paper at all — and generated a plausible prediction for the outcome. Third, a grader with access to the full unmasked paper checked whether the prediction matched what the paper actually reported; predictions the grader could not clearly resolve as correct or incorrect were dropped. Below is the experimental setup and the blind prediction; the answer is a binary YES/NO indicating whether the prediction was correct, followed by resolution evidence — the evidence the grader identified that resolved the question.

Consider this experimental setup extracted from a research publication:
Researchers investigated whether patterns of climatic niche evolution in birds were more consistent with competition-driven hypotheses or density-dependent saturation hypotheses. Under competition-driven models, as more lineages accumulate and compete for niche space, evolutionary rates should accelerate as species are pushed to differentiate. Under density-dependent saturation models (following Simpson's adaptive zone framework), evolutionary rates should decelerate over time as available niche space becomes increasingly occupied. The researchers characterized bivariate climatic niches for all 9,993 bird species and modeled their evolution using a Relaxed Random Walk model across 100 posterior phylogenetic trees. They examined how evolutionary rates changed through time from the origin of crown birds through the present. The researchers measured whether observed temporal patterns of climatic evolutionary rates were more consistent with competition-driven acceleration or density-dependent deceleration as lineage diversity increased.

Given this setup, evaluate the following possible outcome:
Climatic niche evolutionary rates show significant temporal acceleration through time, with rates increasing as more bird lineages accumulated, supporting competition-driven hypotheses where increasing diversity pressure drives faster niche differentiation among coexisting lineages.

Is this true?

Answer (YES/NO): YES